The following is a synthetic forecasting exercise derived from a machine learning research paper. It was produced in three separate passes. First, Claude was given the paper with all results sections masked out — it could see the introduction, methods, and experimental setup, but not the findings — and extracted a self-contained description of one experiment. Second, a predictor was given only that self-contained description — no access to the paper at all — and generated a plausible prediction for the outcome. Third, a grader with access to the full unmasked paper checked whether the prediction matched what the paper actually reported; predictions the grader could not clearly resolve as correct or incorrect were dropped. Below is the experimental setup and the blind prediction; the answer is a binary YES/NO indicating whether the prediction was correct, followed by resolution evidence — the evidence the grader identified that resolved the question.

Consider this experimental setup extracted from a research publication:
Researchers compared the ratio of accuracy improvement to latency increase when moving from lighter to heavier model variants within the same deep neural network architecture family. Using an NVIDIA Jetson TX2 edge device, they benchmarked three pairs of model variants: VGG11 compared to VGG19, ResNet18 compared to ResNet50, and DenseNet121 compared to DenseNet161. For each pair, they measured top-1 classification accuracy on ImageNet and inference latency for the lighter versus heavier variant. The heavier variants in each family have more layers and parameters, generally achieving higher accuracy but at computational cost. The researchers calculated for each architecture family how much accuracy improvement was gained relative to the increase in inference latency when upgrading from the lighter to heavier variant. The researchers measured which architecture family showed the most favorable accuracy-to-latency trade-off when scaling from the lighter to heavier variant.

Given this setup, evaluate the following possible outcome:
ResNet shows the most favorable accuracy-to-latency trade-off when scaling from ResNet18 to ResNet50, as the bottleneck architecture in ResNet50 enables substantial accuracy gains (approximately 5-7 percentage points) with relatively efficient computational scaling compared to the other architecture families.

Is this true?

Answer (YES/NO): YES